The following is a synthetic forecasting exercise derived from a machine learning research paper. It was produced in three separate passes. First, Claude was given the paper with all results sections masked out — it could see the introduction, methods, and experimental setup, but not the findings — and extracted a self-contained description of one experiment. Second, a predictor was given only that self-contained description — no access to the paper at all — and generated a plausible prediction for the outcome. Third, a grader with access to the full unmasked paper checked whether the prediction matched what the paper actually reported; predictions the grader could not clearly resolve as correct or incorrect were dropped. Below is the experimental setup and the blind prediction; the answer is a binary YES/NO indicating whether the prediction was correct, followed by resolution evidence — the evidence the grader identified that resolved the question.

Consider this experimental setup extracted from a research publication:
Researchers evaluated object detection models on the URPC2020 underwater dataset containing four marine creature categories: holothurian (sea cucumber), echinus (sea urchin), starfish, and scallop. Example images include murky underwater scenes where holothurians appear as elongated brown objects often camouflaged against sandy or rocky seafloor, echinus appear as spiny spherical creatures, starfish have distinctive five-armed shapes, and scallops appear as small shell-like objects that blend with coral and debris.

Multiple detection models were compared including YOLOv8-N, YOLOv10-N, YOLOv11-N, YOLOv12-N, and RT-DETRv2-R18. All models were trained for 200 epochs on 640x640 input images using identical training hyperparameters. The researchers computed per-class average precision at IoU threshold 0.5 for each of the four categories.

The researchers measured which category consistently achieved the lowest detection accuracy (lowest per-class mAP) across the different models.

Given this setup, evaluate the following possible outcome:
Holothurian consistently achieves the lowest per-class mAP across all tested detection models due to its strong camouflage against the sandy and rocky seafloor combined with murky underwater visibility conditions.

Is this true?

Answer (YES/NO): YES